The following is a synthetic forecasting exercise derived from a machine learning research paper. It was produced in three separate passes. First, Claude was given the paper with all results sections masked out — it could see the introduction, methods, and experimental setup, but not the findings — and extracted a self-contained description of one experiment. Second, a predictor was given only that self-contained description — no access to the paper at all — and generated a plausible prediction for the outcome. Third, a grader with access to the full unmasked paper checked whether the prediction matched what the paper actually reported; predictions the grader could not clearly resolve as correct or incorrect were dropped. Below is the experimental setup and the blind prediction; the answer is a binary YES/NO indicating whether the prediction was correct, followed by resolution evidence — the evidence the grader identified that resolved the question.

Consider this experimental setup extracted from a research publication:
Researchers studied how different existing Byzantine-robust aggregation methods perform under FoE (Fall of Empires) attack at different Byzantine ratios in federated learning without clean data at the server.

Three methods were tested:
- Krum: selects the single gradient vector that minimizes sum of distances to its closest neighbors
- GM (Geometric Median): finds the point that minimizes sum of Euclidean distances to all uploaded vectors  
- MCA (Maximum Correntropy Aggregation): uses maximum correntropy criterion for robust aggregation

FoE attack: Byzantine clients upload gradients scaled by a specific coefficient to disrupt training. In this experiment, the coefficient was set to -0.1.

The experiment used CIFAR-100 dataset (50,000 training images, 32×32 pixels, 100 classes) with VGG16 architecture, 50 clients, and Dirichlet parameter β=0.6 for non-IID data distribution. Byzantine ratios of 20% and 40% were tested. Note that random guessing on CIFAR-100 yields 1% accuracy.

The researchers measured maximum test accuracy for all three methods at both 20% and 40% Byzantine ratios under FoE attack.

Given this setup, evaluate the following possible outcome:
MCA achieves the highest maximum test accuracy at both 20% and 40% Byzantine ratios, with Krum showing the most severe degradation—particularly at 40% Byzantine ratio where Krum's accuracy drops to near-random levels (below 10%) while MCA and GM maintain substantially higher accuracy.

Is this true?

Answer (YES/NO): NO